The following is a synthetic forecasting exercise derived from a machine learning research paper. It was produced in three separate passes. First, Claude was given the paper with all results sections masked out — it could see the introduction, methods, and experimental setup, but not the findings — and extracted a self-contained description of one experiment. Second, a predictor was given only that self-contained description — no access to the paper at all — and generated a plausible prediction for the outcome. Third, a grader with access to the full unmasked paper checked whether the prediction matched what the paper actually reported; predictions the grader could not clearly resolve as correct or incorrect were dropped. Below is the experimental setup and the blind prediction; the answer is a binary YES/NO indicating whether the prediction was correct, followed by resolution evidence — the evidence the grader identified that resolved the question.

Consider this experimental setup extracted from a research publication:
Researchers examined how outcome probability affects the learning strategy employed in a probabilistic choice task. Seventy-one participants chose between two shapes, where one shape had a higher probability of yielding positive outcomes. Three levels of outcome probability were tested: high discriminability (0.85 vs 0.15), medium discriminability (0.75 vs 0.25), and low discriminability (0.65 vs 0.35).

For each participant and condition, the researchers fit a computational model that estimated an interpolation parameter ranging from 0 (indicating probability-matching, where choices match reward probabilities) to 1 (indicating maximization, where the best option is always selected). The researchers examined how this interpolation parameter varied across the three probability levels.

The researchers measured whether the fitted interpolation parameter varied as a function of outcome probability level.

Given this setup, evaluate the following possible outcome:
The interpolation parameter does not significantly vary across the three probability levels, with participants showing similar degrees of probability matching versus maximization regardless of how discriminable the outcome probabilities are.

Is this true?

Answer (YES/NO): NO